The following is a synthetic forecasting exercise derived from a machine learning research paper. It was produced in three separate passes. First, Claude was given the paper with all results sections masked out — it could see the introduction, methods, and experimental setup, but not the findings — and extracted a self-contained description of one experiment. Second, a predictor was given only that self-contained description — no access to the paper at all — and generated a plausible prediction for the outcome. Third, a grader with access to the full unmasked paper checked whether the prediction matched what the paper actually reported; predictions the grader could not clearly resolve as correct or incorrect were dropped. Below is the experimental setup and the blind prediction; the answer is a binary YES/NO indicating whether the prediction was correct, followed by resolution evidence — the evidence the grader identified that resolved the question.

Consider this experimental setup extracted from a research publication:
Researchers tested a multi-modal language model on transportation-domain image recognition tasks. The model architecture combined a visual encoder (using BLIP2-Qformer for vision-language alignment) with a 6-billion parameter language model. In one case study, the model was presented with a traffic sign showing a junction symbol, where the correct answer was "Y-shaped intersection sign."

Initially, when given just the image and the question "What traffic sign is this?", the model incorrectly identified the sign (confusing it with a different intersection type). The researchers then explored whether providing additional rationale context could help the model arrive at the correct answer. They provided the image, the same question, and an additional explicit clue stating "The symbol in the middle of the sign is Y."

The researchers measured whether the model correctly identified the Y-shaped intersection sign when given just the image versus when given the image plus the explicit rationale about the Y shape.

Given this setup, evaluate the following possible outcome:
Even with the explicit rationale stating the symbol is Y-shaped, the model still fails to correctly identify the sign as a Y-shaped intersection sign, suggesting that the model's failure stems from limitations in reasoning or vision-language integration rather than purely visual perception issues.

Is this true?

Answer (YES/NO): NO